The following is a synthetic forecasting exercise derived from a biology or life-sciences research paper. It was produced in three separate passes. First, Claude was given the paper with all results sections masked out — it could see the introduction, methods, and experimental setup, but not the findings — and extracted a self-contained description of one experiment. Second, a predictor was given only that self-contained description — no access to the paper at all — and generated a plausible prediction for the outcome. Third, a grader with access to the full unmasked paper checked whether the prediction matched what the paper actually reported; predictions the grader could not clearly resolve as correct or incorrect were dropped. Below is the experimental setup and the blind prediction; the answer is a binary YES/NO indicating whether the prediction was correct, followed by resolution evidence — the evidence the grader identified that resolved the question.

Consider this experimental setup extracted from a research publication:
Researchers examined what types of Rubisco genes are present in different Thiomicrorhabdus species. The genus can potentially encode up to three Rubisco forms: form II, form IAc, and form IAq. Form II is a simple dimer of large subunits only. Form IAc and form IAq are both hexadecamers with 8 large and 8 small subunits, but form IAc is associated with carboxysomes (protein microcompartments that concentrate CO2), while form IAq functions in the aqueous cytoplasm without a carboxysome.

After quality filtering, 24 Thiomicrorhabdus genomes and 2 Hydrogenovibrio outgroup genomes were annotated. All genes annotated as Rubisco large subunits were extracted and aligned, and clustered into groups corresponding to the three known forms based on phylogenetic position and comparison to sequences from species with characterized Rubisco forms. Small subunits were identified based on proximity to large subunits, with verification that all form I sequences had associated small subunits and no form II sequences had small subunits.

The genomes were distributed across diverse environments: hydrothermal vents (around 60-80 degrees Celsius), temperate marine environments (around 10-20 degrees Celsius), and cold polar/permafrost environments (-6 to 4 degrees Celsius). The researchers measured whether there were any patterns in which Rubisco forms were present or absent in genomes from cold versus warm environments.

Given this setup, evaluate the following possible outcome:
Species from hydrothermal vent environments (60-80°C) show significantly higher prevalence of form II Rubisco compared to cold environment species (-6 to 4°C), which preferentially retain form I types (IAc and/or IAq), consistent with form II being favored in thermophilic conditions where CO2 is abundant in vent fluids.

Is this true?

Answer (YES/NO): NO